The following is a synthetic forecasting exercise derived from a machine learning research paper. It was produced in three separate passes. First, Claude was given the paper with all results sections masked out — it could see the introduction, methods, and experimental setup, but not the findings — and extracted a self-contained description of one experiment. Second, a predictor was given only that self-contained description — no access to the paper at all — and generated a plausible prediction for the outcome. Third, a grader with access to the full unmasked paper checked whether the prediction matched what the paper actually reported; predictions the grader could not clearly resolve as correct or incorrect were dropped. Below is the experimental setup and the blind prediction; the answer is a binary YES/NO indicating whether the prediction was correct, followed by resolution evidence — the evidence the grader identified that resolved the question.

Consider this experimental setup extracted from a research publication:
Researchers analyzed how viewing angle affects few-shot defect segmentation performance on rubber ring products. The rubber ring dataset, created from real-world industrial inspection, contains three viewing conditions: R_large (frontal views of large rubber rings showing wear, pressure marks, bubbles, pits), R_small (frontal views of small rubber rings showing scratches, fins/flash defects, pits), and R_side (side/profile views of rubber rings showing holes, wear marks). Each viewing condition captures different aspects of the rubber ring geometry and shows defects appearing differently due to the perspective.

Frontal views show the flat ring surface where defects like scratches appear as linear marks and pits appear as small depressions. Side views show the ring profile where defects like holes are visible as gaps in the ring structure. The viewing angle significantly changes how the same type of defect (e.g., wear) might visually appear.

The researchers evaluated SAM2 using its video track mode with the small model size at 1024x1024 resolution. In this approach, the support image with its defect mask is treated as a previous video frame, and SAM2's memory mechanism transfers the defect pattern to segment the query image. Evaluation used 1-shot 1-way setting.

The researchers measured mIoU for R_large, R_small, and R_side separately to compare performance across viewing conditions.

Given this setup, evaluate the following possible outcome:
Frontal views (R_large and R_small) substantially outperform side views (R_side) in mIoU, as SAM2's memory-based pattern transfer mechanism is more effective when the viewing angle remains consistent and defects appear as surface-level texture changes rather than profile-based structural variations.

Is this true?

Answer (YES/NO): NO